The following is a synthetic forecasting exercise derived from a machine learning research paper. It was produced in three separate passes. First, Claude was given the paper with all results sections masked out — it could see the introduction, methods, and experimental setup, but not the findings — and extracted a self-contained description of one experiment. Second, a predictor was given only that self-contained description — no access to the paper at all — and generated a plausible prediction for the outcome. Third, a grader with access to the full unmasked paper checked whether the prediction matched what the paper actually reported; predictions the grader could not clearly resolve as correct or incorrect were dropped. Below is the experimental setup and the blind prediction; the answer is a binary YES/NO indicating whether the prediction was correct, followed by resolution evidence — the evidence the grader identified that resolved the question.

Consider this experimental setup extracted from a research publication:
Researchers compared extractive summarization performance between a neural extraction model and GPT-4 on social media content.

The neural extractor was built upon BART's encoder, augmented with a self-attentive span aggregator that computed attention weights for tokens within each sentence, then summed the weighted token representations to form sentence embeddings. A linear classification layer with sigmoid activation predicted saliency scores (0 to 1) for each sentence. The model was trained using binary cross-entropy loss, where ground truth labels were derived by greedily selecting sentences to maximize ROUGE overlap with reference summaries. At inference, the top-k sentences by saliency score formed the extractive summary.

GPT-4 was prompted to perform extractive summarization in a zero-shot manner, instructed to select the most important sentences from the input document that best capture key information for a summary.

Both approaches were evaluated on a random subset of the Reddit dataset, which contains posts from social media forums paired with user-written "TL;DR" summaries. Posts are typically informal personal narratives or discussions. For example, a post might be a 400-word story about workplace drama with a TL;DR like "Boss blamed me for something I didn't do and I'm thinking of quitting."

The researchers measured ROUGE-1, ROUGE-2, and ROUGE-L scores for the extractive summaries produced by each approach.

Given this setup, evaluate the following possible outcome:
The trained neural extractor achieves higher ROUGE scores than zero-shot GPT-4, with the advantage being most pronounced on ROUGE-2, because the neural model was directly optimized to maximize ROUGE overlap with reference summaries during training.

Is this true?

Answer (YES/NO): NO